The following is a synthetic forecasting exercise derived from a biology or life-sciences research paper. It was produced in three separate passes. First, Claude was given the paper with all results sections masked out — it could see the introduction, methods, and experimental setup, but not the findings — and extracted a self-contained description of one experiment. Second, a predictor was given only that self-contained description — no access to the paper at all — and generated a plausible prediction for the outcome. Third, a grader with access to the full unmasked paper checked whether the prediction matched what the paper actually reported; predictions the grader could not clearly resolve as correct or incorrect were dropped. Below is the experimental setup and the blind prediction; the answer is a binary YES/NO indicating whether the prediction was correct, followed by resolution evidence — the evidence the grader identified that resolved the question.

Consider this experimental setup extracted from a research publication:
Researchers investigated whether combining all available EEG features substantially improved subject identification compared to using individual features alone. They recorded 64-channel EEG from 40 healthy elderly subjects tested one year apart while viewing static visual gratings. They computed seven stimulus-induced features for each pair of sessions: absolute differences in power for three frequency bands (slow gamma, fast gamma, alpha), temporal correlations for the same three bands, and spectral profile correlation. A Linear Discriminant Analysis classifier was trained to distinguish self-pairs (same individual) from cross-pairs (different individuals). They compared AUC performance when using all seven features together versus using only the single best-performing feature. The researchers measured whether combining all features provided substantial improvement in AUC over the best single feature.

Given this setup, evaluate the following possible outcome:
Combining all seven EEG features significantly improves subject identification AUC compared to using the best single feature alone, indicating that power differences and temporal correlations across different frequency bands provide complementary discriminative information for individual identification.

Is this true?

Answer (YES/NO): NO